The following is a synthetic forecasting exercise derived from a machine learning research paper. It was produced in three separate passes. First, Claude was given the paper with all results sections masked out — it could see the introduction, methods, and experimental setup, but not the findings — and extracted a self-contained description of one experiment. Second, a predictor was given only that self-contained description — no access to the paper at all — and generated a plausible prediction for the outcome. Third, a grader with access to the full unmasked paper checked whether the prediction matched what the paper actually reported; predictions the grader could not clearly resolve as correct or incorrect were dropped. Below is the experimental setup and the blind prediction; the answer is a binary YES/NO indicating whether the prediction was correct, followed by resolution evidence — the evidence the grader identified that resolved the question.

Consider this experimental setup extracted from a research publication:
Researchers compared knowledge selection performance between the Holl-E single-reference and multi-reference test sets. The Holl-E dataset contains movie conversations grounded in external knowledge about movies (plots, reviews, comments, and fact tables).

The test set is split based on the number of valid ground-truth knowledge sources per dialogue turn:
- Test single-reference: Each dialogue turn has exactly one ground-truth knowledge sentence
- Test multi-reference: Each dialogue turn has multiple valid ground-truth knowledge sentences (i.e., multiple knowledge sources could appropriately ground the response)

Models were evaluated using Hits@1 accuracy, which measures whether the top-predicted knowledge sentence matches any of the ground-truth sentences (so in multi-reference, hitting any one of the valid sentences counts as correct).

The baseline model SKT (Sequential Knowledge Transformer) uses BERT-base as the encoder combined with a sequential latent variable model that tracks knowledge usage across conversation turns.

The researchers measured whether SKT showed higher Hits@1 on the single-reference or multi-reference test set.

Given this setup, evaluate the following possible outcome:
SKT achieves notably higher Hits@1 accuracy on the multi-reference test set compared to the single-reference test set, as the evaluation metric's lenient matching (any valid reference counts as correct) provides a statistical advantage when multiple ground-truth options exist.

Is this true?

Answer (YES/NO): YES